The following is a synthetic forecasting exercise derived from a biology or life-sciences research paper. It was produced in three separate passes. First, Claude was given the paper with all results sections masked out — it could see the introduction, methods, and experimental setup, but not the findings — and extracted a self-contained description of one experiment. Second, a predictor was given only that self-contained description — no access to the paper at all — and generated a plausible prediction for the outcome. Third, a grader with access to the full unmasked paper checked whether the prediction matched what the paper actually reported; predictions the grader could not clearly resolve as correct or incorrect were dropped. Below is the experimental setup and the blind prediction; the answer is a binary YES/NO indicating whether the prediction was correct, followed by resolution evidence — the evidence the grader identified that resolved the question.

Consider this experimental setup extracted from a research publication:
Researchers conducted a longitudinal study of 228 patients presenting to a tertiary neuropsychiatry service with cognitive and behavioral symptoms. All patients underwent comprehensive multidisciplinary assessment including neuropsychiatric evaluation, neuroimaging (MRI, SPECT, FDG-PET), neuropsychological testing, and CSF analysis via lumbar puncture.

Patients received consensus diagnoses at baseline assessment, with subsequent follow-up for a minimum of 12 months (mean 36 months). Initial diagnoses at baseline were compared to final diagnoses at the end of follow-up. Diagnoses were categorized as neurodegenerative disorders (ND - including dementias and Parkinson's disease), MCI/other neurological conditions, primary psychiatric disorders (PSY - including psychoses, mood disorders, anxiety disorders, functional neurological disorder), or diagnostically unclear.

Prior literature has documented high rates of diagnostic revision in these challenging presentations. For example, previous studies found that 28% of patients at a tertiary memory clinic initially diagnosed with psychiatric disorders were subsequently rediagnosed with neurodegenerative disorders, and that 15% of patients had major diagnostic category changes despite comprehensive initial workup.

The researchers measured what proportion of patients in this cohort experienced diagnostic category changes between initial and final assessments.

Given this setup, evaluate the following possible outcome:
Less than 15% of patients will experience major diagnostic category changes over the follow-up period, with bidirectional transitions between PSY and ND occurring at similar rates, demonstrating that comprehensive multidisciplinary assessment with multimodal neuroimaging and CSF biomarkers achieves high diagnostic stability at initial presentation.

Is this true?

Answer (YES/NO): NO